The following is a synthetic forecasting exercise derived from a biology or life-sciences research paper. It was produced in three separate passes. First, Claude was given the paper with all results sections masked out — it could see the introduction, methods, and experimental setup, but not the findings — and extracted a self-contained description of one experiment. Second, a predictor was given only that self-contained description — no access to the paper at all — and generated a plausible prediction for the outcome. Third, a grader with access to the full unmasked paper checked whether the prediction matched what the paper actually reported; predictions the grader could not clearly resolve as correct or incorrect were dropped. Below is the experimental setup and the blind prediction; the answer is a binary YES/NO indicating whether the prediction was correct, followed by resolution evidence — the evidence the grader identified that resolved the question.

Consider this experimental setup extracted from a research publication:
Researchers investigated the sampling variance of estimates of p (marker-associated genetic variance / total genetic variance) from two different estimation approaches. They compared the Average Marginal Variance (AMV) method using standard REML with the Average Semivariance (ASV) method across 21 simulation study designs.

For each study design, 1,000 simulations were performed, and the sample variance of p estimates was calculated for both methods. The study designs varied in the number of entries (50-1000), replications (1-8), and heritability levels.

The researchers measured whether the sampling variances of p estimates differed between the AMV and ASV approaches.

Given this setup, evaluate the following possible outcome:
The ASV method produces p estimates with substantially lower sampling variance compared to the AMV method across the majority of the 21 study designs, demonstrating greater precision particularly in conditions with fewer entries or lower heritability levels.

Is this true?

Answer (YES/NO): NO